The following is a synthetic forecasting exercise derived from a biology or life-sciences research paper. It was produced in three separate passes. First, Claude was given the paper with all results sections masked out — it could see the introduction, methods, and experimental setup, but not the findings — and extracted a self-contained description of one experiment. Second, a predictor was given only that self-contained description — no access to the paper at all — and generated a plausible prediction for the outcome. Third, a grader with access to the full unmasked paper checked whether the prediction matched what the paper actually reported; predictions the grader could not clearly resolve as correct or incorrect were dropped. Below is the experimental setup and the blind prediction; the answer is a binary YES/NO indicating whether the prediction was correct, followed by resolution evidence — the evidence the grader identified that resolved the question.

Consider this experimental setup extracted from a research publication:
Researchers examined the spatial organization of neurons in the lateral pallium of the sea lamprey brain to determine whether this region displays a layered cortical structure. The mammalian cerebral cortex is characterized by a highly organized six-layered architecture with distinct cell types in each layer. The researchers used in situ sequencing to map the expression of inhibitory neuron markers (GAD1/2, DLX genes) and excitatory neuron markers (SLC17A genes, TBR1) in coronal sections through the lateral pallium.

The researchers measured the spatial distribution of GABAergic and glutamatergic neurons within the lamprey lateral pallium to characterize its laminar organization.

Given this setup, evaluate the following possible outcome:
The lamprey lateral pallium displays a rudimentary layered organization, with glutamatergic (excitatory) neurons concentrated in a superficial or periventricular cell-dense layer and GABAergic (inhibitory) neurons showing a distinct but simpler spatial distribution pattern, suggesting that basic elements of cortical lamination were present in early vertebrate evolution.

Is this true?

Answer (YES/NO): NO